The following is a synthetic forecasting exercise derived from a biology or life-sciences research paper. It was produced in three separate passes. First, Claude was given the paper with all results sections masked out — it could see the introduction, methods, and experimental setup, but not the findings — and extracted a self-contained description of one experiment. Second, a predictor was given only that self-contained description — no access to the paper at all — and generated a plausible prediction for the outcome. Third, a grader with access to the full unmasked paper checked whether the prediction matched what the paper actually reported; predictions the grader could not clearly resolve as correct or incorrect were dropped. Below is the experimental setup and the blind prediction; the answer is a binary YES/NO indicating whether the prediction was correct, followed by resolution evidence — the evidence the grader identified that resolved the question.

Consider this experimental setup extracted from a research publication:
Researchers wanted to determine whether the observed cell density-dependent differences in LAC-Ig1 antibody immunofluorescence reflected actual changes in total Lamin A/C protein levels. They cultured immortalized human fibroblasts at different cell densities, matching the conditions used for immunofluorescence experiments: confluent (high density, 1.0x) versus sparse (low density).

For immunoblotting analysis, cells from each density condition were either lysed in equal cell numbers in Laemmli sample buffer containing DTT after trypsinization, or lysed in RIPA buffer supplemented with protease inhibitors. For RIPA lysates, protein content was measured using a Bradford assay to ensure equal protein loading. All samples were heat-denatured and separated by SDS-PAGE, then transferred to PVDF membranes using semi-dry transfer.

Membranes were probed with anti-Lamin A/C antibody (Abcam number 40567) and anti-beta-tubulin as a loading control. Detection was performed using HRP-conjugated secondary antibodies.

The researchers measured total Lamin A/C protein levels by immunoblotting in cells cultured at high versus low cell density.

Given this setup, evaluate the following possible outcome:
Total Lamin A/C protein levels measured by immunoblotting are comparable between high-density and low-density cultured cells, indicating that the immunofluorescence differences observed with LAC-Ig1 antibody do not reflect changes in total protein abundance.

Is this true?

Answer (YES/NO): YES